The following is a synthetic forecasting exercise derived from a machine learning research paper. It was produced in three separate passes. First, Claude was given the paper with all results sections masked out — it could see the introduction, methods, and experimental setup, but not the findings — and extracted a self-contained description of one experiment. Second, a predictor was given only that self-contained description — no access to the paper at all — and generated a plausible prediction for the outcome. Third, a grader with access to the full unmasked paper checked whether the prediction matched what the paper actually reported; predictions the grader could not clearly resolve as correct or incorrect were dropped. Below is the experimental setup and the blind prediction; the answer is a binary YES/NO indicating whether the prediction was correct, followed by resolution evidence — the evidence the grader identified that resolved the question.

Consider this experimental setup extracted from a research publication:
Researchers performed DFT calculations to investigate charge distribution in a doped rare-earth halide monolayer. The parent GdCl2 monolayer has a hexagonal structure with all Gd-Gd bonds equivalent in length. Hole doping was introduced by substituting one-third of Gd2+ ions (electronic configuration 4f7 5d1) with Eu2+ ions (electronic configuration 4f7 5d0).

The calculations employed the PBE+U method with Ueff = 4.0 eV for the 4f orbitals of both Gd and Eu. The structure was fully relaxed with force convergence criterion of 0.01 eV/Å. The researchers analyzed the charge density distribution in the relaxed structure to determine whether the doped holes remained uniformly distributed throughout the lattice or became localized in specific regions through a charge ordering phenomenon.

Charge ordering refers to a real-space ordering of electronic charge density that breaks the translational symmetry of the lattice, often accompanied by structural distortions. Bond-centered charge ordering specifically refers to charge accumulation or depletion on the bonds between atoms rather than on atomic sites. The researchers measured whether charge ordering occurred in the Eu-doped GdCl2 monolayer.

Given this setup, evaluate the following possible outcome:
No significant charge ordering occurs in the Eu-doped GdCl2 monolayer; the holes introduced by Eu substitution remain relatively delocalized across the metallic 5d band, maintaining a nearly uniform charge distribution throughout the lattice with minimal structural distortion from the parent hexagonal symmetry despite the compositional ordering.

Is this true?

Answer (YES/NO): NO